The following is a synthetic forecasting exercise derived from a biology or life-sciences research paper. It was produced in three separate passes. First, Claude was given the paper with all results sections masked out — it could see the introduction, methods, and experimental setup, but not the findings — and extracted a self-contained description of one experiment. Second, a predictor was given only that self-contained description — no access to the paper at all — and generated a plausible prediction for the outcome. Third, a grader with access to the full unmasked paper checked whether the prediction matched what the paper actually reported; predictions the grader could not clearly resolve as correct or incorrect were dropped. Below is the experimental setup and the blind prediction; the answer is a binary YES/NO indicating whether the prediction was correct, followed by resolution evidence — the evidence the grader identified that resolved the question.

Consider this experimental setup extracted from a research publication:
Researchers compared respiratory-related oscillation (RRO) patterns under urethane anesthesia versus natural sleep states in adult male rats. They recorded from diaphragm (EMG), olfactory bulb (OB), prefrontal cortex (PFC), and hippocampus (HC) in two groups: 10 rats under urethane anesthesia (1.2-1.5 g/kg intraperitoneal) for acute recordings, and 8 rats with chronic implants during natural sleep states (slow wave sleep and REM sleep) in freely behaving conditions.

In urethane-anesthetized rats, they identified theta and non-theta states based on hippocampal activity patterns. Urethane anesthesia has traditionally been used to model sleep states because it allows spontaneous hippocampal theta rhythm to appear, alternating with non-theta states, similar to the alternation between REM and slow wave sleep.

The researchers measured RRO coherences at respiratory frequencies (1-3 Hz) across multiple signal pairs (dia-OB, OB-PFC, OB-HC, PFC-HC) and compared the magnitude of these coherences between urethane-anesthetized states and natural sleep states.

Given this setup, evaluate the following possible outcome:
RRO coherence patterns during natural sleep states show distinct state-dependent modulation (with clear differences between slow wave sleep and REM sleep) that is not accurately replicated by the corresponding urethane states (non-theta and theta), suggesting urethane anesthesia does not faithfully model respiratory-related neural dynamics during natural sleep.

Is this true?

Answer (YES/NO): NO